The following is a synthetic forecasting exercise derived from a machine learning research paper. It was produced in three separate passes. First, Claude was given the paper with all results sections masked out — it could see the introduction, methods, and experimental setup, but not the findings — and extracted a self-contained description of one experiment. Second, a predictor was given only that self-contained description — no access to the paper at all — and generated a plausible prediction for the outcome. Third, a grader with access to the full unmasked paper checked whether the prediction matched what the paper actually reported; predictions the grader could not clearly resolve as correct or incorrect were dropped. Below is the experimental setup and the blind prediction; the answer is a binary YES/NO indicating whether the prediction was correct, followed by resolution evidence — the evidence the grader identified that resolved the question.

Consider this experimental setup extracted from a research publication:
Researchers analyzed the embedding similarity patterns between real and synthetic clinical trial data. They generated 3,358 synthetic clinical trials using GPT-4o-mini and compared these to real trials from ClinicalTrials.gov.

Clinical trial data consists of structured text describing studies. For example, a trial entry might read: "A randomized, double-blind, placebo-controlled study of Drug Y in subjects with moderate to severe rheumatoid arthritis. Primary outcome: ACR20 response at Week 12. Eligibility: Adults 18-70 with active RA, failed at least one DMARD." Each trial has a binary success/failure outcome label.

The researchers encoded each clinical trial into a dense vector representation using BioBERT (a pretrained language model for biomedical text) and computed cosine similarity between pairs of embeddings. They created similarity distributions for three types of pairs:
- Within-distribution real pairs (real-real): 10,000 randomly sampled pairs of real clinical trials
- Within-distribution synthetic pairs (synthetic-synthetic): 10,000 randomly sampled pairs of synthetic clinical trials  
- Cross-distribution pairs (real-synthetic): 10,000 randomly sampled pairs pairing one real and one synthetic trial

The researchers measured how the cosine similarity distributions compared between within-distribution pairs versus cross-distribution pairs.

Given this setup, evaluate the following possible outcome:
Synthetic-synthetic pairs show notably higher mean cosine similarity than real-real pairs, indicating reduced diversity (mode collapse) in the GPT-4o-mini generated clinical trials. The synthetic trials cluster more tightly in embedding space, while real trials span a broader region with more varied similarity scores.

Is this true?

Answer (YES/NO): NO